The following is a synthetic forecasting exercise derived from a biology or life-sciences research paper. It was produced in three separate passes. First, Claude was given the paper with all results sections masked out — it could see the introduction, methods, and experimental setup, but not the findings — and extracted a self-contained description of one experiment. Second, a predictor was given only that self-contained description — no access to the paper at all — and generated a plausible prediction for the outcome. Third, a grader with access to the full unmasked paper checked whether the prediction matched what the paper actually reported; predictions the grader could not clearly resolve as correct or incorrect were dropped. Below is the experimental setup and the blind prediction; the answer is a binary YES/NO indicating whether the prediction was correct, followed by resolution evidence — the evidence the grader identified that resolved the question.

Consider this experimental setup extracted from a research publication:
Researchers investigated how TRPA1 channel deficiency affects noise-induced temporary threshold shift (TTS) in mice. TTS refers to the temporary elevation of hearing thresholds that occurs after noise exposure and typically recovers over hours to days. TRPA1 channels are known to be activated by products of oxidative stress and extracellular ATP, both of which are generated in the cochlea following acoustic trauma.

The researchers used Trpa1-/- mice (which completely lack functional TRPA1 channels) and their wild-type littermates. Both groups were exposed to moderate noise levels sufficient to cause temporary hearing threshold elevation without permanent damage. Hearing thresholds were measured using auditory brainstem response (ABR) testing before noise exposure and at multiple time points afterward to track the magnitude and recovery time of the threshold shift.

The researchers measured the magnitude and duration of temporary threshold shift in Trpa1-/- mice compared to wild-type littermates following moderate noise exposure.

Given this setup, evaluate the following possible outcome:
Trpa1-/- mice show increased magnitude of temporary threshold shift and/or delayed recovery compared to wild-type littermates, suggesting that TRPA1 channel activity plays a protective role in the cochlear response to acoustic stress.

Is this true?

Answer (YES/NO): YES